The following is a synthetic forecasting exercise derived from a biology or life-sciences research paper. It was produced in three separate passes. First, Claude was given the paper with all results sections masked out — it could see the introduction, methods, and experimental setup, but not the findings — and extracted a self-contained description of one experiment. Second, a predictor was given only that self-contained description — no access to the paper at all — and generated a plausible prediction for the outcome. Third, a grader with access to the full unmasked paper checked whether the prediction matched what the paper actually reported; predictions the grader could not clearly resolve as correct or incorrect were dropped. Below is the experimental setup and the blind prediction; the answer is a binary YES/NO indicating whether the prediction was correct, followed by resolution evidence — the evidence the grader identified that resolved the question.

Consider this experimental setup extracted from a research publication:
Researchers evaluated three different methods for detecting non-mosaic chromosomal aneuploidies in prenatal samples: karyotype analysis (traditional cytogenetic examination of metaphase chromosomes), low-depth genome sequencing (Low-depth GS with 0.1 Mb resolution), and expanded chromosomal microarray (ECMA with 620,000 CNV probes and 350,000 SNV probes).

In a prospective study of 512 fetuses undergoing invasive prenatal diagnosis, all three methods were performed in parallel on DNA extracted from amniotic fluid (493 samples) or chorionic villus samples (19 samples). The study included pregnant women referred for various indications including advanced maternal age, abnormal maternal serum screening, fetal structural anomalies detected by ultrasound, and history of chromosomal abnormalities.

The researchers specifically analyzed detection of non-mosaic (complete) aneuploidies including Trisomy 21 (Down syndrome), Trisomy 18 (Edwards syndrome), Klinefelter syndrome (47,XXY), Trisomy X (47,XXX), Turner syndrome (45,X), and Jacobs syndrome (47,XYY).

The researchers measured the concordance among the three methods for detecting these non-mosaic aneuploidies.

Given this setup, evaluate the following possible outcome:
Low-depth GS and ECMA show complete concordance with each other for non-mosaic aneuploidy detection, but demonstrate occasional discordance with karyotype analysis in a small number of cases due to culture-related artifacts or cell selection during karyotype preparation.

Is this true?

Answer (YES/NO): NO